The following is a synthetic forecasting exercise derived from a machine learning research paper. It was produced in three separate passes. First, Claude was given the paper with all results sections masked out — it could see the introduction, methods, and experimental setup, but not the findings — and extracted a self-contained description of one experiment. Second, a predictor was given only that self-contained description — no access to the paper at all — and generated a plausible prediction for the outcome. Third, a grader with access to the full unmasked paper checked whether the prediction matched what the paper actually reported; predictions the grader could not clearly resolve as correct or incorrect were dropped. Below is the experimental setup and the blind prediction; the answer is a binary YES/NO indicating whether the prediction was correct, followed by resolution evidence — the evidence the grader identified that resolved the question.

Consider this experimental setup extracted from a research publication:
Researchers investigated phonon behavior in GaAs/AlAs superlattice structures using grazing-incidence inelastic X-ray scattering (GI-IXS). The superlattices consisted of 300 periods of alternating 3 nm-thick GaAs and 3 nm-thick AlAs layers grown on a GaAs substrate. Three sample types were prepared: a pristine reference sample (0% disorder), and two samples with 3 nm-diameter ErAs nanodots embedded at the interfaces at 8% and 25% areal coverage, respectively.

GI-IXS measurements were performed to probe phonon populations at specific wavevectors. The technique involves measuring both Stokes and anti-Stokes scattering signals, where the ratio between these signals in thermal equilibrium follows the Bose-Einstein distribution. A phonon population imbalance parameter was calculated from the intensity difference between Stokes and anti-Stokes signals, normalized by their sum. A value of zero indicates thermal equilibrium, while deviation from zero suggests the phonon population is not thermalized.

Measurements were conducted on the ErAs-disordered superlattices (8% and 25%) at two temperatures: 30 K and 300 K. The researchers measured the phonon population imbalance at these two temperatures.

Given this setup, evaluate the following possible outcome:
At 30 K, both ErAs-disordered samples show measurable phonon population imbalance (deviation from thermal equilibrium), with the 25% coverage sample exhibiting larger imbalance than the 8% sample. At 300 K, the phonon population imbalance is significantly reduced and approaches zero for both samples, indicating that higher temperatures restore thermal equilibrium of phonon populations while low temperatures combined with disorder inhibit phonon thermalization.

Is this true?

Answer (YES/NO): NO